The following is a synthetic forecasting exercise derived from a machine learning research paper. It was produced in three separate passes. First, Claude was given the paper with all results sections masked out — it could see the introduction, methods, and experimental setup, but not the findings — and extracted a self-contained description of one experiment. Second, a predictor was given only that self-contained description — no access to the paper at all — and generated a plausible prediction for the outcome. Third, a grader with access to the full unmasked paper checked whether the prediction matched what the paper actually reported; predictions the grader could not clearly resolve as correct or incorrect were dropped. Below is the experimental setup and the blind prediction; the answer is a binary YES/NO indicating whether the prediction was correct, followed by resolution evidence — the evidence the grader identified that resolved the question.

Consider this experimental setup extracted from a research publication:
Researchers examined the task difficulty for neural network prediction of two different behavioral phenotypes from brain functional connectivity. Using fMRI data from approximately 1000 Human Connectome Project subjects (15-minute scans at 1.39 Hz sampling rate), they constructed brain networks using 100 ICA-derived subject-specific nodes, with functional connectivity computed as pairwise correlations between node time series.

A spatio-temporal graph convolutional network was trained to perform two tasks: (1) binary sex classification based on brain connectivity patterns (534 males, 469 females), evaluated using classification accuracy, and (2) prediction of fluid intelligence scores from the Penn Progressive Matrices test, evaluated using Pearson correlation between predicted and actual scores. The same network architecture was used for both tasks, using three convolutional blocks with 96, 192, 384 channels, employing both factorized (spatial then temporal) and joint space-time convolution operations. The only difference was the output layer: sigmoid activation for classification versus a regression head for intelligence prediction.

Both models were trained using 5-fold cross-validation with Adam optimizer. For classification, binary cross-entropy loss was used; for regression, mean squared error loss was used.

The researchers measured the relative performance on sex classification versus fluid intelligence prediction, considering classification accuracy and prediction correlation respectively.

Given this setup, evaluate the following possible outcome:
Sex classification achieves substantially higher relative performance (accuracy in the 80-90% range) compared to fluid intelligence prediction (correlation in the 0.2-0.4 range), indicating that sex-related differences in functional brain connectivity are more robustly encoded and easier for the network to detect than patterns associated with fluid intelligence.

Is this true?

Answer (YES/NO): NO